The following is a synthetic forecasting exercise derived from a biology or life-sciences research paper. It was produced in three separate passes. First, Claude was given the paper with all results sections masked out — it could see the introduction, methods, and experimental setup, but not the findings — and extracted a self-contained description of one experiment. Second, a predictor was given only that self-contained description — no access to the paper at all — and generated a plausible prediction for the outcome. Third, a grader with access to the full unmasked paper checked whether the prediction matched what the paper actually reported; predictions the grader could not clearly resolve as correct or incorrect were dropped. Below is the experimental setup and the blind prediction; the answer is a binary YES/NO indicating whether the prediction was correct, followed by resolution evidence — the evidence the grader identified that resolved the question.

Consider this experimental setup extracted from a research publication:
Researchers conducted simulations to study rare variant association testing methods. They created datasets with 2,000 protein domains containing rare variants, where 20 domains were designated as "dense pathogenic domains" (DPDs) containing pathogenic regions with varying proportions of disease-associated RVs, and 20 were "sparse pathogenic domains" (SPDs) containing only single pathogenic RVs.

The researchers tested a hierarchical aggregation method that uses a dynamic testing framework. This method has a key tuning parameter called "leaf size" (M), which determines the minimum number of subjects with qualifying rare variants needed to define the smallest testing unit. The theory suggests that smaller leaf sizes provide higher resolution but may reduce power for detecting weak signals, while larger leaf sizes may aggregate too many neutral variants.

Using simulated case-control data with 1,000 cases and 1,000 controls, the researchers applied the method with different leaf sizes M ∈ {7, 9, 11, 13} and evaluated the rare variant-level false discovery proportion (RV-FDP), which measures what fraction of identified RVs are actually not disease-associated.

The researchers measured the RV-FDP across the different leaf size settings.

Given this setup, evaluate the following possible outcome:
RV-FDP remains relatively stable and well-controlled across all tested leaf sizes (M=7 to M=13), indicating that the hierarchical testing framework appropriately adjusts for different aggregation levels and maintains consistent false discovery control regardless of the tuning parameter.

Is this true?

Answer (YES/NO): YES